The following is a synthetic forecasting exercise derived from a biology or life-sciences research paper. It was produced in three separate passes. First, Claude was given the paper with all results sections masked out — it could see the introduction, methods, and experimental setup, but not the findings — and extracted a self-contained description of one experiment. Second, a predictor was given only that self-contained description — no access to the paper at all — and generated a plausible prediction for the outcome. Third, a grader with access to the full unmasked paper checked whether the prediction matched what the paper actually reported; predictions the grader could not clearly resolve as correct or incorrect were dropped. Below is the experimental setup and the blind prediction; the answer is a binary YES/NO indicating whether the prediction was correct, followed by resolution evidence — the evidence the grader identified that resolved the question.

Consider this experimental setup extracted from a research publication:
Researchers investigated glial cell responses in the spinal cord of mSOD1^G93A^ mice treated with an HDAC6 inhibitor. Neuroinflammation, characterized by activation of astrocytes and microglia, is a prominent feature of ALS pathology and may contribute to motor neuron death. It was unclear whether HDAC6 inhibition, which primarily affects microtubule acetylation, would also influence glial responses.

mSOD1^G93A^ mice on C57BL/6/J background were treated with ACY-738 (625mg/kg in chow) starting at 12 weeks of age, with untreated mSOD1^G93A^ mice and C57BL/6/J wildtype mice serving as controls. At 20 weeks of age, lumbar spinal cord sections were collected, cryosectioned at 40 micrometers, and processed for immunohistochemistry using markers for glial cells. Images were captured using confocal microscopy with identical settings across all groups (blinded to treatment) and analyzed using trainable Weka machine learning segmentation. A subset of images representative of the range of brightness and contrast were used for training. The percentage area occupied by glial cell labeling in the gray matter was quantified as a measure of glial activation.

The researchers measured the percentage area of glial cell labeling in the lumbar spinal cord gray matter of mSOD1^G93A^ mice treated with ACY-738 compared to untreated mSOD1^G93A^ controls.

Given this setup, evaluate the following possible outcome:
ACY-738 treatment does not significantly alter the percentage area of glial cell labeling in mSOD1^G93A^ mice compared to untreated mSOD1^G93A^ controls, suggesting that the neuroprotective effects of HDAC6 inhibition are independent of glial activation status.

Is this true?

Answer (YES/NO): NO